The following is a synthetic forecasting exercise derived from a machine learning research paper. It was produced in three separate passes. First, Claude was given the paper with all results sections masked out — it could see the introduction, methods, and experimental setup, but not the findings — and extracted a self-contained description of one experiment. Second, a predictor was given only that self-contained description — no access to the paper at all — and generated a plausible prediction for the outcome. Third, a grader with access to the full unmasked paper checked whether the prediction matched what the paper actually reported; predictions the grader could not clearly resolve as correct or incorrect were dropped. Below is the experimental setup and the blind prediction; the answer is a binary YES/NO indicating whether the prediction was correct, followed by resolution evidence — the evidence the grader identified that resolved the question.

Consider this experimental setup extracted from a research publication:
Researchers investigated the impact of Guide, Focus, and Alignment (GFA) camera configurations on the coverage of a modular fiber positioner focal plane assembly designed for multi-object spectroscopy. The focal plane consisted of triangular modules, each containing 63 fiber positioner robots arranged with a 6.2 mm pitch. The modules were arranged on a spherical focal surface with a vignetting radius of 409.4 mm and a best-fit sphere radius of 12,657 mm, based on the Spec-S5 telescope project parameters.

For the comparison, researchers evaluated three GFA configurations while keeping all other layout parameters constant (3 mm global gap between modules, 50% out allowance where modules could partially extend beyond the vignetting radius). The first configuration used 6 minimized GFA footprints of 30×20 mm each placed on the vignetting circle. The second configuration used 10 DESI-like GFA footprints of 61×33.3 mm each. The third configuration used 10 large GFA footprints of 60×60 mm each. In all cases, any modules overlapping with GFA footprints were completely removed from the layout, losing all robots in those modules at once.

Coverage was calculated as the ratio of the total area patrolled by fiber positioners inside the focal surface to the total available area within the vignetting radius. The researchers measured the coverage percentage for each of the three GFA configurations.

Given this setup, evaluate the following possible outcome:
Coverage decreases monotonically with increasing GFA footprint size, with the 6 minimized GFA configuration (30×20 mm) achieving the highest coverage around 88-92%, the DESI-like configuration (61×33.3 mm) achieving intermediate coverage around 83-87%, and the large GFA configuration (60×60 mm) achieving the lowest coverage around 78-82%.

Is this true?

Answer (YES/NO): NO